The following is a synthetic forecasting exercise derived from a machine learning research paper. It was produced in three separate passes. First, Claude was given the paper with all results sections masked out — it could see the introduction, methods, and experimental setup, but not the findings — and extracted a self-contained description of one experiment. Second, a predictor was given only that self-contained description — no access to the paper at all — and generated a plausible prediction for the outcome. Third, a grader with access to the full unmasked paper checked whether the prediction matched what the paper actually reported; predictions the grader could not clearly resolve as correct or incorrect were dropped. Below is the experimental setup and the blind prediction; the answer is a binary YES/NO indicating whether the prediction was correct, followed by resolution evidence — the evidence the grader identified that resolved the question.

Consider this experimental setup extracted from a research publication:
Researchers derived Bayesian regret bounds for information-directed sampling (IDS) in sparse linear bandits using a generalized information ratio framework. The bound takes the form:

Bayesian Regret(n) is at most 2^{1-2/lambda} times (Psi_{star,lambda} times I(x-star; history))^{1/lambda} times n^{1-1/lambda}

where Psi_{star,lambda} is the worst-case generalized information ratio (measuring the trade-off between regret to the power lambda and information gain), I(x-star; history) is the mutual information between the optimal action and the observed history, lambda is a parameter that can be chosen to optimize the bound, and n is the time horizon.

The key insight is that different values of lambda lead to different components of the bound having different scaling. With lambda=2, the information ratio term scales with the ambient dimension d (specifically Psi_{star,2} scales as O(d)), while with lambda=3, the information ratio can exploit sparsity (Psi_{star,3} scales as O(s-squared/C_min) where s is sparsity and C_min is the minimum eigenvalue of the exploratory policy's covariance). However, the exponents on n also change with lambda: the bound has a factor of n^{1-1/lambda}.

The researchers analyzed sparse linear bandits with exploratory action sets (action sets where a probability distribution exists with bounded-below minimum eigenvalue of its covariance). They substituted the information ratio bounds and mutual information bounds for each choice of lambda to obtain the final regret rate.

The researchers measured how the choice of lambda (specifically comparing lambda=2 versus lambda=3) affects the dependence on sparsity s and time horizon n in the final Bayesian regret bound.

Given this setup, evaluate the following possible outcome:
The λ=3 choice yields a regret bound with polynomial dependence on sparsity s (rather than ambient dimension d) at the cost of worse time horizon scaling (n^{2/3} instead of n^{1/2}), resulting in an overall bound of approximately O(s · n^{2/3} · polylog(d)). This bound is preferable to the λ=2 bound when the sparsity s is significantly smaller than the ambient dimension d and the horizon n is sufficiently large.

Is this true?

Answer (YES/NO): NO